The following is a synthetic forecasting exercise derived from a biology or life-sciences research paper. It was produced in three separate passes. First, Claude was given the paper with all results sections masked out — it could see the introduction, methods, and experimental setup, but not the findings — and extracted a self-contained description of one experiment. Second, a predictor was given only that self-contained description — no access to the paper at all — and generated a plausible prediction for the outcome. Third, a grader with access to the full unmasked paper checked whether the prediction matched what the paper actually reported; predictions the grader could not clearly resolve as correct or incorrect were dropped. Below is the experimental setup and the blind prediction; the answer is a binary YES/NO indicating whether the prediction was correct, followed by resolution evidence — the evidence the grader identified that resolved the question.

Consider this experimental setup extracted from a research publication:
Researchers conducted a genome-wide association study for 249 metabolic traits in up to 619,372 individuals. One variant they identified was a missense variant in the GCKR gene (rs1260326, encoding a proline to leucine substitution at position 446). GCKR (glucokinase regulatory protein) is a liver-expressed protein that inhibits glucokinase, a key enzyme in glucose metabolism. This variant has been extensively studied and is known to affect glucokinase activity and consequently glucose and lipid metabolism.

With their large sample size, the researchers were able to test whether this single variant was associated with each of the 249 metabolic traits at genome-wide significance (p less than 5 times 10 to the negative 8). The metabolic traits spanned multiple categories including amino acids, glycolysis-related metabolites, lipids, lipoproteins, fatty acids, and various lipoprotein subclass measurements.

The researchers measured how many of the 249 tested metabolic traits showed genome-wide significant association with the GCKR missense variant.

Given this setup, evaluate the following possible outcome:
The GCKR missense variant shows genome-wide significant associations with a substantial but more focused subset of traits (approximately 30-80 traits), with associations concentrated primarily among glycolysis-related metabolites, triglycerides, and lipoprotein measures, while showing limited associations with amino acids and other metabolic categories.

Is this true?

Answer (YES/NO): NO